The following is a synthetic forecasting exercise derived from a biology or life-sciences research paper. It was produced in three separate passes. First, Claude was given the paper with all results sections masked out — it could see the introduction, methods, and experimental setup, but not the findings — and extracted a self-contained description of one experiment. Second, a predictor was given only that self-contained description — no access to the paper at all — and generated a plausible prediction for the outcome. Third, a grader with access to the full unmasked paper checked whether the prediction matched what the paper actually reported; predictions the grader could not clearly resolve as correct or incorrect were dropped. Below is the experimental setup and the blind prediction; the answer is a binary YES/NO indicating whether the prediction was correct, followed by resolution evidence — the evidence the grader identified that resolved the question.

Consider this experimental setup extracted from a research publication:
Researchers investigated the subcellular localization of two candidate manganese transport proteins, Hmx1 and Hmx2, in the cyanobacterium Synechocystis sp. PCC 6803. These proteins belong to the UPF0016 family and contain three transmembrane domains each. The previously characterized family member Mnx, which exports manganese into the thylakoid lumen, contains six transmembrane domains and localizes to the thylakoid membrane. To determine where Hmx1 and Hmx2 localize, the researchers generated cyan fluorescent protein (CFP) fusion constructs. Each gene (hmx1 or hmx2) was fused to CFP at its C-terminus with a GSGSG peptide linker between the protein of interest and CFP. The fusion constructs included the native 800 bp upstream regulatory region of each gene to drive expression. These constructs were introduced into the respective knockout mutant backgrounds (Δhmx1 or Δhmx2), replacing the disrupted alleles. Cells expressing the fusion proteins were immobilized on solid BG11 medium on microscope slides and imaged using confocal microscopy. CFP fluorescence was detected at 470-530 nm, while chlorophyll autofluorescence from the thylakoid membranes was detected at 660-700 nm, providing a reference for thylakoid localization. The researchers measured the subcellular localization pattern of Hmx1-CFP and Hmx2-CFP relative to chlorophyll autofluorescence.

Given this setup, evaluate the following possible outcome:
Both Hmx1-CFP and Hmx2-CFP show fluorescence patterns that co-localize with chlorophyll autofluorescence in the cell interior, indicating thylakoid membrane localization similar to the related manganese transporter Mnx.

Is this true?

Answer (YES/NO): NO